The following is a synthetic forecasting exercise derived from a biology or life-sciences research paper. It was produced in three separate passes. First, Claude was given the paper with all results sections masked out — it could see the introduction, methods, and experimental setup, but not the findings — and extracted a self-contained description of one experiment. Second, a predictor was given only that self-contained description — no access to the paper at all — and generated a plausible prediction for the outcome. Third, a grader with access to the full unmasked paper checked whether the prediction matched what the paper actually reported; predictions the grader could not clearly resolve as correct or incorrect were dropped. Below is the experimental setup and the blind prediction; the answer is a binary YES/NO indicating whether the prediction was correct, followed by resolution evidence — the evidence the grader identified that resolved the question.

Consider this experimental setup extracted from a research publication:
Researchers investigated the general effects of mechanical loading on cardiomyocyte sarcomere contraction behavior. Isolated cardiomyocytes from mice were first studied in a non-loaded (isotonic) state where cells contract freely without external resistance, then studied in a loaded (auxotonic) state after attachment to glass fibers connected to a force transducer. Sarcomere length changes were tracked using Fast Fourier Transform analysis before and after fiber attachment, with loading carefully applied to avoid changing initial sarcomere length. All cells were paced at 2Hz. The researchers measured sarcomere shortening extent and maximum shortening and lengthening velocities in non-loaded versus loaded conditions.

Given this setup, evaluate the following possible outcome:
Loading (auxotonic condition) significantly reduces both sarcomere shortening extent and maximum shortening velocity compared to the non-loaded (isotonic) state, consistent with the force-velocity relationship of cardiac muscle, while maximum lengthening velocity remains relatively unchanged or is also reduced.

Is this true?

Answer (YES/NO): YES